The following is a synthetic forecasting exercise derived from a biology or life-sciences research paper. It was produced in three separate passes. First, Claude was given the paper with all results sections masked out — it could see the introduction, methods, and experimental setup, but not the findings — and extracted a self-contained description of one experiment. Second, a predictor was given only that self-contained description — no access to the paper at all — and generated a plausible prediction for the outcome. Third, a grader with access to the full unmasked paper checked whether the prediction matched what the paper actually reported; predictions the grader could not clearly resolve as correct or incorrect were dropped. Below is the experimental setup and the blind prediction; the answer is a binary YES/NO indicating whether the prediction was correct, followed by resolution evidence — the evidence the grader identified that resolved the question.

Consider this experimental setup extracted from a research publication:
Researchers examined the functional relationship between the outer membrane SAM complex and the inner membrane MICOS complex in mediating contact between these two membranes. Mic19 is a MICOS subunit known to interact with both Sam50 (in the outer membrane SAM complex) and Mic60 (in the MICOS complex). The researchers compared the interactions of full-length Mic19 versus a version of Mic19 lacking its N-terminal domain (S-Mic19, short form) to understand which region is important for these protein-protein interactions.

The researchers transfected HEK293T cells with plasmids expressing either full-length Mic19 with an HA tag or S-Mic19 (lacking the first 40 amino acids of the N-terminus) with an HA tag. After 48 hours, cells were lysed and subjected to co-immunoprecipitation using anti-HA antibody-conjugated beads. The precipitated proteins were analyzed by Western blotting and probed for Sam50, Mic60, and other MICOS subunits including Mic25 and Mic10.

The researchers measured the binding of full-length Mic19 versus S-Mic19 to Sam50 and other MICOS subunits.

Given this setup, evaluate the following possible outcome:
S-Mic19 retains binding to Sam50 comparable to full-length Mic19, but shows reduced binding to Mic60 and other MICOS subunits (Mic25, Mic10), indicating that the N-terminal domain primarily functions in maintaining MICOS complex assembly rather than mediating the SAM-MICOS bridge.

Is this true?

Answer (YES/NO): NO